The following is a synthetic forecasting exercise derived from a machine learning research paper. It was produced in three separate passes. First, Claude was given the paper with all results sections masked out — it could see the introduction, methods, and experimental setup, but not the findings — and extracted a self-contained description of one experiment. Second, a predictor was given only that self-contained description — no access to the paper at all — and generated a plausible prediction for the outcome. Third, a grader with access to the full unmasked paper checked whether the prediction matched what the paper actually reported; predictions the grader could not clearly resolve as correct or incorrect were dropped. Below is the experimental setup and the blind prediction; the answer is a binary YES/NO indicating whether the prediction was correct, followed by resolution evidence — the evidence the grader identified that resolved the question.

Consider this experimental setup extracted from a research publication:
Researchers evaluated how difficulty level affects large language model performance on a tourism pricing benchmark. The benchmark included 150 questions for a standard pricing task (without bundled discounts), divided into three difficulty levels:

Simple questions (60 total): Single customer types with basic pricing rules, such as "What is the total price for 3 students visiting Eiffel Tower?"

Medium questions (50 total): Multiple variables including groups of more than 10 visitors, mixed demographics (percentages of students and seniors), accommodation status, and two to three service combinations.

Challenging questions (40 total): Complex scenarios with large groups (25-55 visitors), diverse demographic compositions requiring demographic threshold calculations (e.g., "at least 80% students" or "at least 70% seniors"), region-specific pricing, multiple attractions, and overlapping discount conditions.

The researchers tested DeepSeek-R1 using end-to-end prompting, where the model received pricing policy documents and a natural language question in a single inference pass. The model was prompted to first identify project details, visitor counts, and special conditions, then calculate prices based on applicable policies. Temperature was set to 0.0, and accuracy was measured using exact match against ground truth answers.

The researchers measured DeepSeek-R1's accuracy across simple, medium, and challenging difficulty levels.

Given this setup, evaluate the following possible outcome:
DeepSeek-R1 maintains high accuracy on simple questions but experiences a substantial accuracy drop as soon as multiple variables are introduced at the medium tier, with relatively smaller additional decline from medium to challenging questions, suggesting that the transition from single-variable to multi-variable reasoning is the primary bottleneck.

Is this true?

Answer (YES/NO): NO